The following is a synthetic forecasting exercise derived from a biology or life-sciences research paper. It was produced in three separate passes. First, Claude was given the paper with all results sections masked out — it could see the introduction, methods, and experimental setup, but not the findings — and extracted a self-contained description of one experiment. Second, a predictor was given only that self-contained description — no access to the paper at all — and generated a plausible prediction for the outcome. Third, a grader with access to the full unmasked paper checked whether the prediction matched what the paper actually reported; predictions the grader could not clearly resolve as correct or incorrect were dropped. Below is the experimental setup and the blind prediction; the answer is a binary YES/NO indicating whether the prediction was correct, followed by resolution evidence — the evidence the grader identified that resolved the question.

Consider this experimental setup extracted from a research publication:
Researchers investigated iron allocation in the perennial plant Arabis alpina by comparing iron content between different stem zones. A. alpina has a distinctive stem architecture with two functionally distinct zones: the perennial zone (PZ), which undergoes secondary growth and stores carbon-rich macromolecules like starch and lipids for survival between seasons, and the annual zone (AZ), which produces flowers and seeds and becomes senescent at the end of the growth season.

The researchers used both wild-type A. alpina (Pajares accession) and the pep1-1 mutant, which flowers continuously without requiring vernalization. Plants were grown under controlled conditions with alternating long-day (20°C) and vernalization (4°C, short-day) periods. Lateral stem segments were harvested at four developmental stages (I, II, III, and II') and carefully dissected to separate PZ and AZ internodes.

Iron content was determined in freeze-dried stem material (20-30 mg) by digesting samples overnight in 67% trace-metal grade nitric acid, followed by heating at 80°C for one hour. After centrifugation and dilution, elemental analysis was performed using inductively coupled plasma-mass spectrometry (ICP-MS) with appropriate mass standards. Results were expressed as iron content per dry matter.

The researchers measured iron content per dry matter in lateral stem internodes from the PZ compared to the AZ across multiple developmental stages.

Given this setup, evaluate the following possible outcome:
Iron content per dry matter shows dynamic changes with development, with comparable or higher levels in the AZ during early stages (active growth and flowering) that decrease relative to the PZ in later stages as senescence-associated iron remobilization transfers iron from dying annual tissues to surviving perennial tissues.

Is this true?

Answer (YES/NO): NO